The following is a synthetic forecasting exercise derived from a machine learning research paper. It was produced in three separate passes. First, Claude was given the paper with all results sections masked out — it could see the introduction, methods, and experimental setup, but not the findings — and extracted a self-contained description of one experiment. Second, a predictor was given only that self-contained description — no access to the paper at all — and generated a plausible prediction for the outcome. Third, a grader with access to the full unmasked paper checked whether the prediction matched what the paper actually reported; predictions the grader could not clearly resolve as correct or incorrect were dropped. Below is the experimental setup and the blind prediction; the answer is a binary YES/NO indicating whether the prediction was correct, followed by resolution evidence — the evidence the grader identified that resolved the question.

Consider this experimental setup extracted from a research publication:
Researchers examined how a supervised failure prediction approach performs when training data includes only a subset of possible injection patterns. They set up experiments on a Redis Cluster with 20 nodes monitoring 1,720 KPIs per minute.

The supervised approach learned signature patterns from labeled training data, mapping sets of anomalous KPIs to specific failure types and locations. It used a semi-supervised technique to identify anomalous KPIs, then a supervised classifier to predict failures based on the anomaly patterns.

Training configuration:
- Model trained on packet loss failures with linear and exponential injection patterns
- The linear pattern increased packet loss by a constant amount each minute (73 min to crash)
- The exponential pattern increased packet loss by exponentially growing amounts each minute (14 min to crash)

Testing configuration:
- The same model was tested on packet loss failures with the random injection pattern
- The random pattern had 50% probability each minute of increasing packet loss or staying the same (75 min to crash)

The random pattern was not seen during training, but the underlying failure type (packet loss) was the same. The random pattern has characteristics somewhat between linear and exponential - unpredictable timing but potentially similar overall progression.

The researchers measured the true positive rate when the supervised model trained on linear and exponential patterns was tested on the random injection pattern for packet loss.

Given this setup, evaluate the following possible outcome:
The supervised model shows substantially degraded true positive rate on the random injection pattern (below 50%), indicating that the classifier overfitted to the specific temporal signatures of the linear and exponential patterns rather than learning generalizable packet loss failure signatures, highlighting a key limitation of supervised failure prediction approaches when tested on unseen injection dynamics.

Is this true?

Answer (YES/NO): NO